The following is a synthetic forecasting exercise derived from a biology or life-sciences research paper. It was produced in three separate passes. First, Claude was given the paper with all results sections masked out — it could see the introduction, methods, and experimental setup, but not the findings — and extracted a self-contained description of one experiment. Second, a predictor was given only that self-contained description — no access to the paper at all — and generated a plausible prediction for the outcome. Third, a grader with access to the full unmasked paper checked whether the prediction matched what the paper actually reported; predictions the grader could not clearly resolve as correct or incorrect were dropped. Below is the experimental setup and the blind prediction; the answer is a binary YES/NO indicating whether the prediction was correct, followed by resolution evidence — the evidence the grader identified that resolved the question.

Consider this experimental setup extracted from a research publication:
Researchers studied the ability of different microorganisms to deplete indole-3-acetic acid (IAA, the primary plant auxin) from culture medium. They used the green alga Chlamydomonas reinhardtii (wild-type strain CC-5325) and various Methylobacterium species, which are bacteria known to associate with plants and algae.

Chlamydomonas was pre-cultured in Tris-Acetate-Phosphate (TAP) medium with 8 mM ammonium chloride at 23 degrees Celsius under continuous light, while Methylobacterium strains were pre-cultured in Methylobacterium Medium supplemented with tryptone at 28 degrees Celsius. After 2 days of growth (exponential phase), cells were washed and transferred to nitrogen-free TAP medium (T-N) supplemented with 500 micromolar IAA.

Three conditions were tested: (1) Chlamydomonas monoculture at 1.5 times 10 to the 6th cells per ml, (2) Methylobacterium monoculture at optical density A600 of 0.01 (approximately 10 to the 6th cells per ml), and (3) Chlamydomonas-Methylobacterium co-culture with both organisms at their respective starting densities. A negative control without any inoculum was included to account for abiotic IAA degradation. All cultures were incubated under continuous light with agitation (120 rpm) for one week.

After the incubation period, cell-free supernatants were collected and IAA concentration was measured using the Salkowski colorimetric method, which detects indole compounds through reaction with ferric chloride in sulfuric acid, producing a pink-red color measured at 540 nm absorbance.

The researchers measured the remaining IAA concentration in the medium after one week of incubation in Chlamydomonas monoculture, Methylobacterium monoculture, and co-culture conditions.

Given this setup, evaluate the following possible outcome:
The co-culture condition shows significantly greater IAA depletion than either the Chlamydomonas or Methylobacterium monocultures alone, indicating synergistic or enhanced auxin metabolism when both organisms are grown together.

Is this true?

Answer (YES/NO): YES